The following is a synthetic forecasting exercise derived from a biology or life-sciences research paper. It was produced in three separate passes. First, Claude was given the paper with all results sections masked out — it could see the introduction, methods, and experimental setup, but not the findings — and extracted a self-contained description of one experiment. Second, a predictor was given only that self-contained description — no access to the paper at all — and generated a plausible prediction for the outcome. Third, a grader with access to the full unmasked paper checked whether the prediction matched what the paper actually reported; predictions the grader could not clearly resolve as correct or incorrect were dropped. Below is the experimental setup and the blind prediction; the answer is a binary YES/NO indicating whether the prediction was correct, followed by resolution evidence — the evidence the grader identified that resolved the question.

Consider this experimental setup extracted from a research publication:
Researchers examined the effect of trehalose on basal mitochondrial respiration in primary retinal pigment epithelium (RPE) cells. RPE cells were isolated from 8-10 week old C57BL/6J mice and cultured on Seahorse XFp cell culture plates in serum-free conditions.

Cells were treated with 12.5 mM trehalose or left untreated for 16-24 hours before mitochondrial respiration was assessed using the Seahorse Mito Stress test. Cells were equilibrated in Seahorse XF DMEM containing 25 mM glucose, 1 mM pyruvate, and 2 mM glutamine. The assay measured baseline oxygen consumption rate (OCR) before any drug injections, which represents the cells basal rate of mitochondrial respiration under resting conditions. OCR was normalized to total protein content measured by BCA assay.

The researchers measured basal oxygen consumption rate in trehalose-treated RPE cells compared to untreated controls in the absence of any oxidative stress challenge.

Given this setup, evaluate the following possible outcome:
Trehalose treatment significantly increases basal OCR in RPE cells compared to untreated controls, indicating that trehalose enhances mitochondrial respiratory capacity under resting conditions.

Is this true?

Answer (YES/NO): NO